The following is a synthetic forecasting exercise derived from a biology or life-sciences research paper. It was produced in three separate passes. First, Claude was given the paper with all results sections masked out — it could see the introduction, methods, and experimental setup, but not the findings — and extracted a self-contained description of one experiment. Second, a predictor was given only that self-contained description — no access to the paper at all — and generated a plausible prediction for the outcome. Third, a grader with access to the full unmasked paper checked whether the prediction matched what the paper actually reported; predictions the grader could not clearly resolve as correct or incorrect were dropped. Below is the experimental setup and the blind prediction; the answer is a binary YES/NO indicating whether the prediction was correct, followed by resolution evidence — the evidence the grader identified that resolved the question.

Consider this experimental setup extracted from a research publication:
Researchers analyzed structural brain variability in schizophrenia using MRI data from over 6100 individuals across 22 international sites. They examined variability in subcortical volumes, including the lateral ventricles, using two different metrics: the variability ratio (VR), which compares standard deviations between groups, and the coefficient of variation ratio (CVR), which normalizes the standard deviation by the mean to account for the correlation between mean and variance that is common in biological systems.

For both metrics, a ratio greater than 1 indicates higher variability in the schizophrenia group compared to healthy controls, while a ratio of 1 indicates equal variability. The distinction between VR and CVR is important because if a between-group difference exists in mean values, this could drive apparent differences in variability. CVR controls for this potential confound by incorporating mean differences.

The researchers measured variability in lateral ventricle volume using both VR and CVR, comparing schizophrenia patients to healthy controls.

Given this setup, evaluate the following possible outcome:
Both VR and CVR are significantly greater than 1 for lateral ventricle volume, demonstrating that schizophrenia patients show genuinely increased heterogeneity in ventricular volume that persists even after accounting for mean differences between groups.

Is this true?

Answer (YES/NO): YES